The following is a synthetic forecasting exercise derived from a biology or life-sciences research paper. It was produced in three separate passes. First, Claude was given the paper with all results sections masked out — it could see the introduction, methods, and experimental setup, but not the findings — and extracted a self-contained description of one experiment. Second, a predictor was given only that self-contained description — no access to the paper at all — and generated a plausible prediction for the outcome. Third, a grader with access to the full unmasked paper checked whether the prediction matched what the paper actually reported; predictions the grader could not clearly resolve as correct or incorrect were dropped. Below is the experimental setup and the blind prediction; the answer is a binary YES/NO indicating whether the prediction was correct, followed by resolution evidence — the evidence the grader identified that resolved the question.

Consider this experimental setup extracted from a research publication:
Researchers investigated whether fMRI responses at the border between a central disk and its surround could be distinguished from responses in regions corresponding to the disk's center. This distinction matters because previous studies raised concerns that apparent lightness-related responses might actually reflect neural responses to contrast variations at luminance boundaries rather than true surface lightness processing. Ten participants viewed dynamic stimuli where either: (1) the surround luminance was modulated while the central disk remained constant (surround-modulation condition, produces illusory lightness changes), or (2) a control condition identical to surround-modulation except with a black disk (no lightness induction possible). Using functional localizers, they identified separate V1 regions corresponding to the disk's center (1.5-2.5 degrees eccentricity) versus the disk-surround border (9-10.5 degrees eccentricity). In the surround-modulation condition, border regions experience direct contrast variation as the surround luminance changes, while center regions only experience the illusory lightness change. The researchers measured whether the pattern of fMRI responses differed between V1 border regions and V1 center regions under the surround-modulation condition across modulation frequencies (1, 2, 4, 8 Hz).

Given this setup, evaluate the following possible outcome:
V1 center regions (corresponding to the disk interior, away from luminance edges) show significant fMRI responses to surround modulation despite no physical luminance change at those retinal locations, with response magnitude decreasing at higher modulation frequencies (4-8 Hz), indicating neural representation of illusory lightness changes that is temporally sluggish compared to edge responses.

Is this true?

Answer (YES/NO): YES